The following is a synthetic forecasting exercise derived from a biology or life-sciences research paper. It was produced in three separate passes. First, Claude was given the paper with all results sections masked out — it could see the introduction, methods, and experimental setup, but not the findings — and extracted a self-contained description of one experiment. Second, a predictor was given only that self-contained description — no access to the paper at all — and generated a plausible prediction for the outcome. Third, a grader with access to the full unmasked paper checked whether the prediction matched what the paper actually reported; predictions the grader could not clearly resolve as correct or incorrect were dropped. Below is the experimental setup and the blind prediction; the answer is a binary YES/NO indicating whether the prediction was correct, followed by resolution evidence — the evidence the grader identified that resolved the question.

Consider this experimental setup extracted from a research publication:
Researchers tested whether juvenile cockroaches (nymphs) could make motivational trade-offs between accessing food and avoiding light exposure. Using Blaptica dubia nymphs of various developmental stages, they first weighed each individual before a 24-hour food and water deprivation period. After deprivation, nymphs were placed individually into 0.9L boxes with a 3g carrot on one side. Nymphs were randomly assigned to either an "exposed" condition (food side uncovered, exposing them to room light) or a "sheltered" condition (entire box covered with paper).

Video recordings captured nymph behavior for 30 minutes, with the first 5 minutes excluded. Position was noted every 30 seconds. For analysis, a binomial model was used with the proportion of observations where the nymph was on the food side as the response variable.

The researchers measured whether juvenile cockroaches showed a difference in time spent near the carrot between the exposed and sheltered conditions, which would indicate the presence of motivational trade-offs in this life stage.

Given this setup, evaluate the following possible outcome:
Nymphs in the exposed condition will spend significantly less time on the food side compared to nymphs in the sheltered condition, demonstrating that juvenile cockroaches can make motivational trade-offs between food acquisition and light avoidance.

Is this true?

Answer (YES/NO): YES